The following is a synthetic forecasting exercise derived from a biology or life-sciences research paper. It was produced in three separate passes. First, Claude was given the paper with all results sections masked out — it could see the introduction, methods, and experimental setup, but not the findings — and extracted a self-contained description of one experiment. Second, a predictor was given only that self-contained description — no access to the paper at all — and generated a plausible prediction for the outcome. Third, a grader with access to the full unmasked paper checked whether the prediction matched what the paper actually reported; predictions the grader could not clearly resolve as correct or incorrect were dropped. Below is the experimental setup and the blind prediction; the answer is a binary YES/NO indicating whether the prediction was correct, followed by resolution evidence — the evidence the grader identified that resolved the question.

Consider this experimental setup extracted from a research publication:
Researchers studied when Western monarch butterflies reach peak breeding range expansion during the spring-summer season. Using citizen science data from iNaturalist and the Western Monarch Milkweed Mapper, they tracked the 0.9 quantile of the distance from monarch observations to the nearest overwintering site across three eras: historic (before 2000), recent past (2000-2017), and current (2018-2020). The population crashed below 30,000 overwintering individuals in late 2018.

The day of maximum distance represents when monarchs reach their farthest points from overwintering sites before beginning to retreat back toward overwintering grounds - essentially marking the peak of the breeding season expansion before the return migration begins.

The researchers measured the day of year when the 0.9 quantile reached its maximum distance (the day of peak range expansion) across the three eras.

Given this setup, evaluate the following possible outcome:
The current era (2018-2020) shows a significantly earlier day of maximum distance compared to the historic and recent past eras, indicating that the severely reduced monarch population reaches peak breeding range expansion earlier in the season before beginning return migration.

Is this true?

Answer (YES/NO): YES